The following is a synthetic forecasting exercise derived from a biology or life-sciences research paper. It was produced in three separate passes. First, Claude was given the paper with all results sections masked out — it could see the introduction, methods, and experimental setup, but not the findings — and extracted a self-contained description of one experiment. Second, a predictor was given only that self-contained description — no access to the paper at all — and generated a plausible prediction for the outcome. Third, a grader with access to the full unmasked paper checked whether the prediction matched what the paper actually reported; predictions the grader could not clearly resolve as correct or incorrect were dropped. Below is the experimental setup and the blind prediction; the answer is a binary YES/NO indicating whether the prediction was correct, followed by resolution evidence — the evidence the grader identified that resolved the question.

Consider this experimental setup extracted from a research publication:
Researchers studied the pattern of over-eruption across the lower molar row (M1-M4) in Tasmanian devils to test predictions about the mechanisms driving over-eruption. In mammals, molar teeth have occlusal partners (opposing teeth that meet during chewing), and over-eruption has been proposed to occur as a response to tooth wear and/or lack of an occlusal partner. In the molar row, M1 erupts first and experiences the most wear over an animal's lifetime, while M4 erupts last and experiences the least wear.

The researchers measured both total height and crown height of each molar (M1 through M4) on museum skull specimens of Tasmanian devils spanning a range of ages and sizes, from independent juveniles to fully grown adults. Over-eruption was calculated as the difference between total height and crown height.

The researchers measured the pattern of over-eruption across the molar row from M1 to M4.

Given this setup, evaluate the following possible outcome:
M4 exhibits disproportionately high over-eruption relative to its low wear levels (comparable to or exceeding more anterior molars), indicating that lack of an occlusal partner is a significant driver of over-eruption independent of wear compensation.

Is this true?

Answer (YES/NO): NO